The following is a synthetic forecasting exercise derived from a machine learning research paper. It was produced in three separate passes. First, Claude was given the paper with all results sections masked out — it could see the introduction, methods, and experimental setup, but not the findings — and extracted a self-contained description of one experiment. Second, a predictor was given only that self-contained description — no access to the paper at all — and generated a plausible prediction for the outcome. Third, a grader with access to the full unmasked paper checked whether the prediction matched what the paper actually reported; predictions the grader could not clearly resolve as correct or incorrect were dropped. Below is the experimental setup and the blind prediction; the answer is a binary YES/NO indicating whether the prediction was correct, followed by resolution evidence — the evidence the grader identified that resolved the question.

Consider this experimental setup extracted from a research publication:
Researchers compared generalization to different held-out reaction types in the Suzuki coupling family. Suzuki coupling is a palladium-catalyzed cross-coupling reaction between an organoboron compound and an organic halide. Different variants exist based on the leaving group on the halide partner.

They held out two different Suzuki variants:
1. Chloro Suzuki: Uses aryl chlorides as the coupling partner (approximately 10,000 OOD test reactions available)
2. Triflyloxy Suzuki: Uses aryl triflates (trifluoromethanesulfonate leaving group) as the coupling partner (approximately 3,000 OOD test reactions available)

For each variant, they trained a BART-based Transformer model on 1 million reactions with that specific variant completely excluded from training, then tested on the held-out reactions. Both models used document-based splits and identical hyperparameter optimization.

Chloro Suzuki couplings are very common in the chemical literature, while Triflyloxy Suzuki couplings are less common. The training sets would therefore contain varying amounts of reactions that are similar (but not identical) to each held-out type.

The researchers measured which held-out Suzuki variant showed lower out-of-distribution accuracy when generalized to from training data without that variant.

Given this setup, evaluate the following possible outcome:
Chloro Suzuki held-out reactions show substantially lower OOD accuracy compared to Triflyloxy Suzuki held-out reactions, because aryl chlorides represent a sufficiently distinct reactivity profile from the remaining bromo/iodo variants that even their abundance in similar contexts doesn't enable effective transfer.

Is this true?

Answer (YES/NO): NO